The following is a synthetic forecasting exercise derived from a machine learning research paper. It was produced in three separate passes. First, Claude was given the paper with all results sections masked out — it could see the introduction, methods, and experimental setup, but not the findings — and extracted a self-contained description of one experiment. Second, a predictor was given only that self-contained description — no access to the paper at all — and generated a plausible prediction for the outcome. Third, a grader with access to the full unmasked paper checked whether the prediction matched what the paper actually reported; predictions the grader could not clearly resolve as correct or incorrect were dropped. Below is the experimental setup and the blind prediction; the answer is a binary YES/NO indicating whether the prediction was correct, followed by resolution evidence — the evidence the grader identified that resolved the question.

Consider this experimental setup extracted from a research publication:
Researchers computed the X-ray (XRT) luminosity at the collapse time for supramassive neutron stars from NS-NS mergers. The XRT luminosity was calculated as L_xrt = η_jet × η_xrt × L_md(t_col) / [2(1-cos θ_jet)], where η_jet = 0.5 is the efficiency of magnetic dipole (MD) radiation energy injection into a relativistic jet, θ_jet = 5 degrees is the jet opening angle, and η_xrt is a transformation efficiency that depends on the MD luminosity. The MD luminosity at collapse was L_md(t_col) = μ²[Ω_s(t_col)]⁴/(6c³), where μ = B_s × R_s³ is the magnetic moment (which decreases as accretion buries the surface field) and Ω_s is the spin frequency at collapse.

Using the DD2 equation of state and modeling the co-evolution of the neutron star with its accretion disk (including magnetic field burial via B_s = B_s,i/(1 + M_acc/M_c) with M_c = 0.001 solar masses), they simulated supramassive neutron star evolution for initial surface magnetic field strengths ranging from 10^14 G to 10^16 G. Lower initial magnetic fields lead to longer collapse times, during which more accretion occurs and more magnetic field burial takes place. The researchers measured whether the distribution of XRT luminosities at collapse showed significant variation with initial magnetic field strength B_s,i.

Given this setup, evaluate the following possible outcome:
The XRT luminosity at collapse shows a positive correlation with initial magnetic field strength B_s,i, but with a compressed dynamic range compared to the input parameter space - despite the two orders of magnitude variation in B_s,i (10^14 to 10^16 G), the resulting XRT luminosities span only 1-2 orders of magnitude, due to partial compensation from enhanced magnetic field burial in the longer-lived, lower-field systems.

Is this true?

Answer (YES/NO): NO